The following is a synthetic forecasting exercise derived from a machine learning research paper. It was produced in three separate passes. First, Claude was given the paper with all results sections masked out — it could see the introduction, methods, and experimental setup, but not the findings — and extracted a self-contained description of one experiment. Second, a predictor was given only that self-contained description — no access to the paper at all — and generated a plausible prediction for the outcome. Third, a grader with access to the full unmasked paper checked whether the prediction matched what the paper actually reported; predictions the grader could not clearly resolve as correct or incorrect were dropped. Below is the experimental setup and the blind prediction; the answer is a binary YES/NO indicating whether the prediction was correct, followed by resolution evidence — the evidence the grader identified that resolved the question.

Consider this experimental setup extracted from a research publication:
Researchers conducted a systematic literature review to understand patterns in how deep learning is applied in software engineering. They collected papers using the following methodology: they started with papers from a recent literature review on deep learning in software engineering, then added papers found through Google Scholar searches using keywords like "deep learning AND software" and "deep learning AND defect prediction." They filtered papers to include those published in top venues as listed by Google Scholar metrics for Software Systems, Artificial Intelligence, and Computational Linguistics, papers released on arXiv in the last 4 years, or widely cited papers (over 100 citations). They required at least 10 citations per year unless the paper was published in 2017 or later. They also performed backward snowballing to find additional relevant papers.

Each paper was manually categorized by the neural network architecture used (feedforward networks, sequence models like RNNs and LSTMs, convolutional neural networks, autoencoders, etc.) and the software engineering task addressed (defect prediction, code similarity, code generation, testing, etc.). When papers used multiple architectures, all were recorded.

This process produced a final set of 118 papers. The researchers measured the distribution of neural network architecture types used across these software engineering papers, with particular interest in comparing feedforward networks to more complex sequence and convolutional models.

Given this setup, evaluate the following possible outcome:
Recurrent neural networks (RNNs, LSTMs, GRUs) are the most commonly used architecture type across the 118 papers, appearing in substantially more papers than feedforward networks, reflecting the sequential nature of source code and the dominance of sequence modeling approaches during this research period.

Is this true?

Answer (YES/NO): YES